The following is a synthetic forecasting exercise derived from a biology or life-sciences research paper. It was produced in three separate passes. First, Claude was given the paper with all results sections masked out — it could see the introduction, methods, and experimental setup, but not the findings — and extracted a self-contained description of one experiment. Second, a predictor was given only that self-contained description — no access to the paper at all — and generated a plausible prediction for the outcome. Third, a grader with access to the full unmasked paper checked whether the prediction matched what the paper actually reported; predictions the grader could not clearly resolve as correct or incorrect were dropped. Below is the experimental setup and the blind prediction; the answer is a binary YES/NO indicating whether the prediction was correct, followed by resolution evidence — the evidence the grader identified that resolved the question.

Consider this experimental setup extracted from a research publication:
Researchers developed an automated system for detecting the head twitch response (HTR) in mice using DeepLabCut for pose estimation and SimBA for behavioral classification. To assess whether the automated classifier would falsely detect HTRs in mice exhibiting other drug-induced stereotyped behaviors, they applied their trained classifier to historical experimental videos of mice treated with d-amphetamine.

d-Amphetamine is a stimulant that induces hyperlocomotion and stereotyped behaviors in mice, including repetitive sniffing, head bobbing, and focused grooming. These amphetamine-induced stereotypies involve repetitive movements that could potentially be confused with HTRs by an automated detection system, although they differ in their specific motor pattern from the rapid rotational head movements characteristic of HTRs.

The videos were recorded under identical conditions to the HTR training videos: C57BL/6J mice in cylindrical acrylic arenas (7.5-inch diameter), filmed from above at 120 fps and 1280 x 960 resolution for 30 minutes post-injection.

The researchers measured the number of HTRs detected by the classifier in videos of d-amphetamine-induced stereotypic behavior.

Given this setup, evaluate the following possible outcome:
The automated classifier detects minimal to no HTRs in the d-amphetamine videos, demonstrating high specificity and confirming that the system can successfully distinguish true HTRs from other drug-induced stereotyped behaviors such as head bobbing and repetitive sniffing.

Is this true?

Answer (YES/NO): NO